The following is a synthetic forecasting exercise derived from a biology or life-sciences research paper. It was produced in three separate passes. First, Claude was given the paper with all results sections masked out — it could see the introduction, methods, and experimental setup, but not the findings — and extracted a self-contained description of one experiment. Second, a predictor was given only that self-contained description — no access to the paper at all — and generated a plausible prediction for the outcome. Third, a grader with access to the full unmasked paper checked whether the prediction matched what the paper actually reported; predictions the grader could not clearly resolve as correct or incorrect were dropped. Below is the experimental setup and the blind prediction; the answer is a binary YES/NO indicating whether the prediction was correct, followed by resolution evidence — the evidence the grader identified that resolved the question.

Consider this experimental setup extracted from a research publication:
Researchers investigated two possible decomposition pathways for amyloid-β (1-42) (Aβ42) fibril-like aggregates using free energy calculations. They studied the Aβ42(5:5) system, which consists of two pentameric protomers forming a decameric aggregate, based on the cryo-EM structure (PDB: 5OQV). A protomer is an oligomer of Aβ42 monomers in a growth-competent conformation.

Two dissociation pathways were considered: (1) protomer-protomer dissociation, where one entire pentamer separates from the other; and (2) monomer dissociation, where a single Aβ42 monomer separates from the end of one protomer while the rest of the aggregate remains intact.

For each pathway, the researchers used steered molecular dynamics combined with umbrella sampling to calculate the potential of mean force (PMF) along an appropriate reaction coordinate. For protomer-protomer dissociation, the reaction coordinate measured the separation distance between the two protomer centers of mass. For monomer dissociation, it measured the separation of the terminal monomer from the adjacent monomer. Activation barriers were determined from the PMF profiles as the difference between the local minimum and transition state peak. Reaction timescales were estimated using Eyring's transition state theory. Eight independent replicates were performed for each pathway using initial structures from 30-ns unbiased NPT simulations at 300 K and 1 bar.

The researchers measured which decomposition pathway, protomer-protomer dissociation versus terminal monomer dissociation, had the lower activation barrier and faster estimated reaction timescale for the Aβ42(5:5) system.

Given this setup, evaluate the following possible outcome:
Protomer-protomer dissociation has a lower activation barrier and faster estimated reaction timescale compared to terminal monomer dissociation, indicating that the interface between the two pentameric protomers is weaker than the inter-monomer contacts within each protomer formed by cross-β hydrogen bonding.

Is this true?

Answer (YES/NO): NO